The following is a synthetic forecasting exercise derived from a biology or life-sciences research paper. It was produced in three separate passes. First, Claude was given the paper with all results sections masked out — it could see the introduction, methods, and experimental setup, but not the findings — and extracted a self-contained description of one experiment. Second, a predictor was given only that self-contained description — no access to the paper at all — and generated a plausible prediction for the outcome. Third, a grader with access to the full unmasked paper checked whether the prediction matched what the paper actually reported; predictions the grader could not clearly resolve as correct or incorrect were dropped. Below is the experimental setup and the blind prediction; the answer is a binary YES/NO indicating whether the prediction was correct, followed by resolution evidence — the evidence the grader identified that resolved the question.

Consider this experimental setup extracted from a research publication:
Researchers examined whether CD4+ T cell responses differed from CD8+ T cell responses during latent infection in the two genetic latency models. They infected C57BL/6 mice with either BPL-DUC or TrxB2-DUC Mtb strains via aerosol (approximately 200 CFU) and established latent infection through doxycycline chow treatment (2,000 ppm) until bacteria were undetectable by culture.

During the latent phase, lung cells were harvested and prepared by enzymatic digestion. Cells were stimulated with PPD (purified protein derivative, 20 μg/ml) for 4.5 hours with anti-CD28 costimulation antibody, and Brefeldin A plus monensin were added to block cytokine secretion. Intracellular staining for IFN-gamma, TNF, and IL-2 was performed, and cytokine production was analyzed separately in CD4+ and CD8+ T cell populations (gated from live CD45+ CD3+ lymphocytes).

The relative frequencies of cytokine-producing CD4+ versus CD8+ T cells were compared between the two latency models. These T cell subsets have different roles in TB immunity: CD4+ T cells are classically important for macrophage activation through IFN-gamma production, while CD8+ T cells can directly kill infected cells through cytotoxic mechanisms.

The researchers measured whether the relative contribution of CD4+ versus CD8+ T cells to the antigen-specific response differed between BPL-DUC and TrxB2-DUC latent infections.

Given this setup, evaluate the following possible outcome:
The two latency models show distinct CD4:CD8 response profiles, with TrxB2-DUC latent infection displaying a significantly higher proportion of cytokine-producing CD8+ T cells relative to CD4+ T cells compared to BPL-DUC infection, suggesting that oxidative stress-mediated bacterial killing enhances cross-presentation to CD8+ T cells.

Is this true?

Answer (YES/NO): NO